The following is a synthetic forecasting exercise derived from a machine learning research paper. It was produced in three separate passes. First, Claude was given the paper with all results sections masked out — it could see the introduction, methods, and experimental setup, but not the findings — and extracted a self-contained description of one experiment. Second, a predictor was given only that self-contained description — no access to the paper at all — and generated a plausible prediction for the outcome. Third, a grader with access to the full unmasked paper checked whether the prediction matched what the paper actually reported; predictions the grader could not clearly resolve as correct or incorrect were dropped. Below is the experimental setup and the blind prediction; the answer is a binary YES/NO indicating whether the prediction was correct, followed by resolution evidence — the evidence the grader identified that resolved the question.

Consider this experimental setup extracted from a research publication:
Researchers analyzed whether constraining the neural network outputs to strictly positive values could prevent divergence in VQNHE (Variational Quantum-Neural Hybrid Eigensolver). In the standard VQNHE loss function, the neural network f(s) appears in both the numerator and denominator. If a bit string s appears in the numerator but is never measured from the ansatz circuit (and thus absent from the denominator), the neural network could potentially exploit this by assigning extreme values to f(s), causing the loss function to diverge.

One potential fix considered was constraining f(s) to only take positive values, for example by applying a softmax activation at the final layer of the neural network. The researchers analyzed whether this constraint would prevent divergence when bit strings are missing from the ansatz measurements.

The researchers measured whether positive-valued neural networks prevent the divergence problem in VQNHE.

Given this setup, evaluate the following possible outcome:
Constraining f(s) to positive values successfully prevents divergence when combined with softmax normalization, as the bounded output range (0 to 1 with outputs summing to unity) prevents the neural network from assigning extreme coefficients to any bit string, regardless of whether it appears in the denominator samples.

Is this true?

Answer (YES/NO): NO